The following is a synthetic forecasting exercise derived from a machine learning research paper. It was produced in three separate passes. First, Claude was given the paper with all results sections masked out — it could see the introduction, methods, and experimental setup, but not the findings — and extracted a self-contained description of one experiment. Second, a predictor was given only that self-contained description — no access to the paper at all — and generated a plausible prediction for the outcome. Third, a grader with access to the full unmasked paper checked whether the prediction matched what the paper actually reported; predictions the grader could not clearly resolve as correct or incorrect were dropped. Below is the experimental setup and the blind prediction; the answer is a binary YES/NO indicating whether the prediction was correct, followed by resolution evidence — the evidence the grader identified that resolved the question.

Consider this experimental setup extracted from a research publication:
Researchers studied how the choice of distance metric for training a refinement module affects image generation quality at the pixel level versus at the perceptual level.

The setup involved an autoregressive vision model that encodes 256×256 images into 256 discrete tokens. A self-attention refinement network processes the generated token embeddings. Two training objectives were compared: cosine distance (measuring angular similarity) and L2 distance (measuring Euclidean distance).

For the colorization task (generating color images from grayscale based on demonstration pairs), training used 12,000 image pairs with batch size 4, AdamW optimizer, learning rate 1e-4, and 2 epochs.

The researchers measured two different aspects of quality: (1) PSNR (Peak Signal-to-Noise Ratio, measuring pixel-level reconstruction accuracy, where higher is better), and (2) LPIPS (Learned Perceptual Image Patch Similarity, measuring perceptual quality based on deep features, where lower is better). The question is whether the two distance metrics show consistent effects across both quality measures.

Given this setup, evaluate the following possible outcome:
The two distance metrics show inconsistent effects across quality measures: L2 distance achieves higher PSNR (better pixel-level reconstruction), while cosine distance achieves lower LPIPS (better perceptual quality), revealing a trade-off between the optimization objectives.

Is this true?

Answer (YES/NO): NO